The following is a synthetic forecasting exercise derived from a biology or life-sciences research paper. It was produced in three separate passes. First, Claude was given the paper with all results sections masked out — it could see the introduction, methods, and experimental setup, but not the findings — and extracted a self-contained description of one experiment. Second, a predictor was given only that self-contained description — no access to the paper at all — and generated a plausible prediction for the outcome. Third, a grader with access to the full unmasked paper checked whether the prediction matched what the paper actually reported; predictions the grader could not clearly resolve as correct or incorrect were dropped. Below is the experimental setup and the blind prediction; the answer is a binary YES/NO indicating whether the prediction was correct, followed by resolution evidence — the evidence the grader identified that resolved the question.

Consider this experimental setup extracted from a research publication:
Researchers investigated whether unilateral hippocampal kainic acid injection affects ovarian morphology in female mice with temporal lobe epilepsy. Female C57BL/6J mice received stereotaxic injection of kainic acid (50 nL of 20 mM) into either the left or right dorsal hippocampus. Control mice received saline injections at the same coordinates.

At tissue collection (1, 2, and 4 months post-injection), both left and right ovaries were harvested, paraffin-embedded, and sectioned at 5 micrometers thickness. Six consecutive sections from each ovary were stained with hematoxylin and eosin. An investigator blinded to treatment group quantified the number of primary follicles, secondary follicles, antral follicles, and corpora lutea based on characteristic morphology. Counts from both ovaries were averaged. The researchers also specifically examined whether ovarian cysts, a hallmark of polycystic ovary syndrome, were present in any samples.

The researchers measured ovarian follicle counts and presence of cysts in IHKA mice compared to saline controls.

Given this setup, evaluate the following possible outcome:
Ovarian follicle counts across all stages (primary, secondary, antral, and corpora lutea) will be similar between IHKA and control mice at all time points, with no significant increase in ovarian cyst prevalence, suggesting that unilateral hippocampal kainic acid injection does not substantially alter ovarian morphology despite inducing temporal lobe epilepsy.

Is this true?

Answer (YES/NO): YES